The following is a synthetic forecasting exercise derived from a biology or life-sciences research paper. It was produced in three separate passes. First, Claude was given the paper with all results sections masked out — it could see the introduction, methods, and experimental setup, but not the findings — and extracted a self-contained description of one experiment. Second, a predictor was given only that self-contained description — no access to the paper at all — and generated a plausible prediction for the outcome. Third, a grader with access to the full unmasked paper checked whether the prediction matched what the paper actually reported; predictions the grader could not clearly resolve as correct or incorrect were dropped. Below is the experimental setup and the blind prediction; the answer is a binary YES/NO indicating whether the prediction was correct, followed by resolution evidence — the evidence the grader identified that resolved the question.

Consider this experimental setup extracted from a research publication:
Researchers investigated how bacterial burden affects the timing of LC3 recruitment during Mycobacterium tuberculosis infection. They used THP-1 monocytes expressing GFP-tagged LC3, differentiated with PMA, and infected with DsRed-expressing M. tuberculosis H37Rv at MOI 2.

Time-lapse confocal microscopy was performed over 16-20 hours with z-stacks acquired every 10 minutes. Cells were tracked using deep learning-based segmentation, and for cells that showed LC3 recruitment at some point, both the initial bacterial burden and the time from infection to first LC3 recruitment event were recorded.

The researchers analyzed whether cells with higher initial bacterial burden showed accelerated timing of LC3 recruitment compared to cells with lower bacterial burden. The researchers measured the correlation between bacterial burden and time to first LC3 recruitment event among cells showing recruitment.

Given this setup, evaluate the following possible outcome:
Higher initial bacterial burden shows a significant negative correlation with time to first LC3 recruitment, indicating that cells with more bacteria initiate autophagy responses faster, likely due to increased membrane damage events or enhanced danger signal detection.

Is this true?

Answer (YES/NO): NO